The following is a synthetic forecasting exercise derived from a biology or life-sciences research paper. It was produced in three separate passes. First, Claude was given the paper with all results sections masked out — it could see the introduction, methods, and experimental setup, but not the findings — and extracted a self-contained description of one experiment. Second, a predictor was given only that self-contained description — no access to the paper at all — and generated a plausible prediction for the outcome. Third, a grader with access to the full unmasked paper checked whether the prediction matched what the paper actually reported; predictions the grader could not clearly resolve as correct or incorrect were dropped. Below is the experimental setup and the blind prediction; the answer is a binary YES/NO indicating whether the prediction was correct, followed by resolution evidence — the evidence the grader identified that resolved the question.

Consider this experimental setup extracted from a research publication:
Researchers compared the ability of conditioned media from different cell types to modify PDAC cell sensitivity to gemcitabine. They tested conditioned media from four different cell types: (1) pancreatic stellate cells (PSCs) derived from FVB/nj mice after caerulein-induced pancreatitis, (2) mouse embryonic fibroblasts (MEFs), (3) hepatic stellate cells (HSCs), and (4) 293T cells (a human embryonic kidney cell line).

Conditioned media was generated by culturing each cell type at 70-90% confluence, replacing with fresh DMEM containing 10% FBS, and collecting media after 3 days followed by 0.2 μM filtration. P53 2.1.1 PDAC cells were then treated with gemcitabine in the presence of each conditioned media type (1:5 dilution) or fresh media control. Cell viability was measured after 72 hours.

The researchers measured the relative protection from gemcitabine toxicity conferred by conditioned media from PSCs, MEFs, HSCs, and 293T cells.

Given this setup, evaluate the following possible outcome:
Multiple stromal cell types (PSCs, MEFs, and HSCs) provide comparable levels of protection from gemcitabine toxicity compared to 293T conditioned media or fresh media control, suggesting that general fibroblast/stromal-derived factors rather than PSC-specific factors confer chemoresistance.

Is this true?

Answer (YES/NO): NO